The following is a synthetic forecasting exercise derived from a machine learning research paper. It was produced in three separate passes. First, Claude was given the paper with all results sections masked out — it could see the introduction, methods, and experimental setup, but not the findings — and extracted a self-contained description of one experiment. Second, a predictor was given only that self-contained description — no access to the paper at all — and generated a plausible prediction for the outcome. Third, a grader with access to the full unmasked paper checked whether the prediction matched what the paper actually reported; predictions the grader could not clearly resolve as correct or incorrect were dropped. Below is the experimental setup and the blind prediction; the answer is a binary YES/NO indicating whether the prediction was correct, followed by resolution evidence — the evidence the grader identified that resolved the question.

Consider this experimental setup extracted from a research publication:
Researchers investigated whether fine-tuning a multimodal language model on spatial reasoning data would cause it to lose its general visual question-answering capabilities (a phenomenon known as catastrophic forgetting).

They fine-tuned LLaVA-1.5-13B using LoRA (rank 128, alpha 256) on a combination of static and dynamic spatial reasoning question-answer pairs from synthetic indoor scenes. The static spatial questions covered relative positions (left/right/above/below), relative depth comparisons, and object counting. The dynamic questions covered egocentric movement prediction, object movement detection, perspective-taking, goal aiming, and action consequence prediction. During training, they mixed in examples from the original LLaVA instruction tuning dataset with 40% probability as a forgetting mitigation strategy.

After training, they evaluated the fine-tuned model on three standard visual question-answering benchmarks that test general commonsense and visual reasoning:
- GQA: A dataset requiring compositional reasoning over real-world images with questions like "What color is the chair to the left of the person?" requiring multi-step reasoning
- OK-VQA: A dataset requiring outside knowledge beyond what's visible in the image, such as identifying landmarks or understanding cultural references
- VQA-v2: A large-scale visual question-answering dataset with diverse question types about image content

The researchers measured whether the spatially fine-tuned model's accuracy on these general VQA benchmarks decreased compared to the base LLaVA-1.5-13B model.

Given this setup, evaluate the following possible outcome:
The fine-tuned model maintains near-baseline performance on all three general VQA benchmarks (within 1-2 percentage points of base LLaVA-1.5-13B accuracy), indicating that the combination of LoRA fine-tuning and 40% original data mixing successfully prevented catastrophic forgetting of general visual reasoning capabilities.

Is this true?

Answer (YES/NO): NO